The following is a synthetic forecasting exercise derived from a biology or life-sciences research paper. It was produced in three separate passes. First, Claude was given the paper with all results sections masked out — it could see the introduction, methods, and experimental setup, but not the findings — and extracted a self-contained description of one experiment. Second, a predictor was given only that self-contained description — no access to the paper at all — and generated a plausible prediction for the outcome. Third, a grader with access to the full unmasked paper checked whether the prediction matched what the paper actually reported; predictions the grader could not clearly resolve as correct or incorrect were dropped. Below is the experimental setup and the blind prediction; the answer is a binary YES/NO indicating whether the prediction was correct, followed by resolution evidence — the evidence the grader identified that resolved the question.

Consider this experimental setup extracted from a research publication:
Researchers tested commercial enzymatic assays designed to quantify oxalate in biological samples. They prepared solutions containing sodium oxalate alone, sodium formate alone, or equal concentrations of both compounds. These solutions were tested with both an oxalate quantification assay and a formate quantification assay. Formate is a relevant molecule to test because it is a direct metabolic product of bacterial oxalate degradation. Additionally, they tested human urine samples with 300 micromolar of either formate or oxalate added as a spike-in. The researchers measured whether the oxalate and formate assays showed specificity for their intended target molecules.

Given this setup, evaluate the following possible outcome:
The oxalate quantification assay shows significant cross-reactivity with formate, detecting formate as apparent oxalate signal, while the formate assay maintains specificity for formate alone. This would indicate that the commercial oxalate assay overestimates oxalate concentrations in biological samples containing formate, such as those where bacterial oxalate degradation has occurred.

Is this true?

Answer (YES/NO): YES